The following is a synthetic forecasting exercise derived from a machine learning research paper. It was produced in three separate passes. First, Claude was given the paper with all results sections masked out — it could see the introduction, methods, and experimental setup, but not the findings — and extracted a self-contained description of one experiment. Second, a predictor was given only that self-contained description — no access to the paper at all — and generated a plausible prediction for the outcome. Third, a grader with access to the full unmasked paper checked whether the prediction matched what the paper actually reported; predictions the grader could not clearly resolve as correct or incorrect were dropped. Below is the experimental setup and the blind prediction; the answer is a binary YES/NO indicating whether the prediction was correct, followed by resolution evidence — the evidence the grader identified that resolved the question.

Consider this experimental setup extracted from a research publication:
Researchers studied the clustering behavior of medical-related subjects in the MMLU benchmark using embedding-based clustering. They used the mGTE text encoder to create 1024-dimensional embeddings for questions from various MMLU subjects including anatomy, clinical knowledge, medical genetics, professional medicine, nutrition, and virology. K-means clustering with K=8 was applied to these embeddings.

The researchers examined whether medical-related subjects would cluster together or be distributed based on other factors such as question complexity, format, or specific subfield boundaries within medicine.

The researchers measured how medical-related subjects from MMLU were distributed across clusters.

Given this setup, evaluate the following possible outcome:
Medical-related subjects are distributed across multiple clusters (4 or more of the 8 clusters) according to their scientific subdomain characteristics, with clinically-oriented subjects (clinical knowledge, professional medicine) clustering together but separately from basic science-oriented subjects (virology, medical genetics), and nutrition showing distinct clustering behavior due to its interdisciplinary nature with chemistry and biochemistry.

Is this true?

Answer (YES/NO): NO